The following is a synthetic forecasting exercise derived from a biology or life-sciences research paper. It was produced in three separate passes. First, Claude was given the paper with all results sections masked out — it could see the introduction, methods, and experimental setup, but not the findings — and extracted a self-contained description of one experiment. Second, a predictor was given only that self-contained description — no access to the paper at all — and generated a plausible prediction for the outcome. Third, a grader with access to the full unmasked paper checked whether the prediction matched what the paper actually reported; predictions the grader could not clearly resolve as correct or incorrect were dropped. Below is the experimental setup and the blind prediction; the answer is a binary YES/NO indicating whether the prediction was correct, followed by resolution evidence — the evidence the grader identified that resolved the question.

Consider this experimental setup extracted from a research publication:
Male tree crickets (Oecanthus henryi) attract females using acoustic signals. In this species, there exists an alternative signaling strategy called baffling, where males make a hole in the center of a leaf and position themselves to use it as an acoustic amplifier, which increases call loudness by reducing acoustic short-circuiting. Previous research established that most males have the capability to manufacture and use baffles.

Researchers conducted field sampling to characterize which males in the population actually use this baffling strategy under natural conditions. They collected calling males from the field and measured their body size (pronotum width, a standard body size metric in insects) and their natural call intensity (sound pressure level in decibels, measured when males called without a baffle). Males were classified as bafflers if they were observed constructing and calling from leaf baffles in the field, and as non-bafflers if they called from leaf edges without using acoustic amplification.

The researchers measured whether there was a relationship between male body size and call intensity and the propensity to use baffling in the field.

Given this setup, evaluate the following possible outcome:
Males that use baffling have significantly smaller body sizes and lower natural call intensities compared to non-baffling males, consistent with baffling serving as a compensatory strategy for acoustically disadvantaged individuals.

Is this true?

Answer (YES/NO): YES